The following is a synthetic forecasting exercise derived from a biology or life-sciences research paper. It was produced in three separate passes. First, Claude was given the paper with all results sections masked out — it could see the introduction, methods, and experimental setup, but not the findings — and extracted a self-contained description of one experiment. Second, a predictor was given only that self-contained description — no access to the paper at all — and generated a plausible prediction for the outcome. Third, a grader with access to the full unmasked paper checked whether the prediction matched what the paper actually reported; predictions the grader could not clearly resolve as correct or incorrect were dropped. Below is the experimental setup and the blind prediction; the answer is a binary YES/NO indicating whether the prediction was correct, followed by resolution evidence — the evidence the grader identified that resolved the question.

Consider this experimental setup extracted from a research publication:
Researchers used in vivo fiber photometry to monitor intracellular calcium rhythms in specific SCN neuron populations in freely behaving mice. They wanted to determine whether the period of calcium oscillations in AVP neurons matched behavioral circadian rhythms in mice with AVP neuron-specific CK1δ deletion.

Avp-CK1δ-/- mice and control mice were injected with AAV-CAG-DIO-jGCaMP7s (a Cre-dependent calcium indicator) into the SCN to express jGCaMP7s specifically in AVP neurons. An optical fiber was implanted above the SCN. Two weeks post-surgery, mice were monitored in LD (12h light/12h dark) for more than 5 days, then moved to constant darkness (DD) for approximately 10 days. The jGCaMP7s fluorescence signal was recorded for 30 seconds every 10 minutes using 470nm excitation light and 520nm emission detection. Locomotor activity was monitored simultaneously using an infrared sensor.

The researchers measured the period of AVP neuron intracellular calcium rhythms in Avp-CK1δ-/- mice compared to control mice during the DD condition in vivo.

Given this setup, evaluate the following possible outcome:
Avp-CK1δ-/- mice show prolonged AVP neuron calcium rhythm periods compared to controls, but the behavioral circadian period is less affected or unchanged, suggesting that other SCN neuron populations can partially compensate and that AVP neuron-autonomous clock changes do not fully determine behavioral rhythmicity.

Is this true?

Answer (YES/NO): NO